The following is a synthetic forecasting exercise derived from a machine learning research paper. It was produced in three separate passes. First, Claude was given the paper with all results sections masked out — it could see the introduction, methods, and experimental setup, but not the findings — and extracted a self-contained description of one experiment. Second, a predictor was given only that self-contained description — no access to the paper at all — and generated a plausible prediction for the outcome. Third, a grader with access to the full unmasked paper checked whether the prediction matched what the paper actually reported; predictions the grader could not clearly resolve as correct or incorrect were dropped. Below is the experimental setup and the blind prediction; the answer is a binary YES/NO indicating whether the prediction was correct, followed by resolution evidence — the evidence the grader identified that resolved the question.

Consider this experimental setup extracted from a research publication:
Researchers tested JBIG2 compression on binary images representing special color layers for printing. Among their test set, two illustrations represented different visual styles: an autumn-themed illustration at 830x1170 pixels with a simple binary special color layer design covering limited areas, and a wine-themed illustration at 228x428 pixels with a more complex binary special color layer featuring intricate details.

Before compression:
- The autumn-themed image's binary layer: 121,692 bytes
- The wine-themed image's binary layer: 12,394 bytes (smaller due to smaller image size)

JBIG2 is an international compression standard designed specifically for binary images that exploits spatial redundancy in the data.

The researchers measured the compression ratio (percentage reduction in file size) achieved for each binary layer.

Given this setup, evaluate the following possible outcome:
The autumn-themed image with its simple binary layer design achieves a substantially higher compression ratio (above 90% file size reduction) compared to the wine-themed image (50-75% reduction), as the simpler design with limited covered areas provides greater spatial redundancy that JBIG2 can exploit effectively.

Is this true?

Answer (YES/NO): NO